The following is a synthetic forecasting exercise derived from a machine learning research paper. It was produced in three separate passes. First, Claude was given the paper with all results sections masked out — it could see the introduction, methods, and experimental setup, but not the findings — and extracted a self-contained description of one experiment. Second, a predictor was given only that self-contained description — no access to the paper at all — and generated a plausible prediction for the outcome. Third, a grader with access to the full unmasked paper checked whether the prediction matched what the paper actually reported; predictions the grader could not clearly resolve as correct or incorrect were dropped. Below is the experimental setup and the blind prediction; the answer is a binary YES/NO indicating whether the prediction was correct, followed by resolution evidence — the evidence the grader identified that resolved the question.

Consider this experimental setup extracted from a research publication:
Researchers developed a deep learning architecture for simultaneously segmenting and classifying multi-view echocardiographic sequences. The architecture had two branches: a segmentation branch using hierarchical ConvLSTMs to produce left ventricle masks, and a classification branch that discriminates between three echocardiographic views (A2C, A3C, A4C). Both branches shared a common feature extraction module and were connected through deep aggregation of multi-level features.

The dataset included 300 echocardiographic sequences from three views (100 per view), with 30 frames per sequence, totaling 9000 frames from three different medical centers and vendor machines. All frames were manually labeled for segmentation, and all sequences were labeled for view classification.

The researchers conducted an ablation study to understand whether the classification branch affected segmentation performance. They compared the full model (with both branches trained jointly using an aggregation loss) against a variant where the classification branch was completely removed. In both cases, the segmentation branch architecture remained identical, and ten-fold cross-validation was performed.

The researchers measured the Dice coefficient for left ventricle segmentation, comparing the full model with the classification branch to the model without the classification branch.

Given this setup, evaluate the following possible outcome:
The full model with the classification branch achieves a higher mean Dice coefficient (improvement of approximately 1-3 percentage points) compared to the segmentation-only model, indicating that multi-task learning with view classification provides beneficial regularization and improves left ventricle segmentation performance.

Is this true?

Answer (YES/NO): NO